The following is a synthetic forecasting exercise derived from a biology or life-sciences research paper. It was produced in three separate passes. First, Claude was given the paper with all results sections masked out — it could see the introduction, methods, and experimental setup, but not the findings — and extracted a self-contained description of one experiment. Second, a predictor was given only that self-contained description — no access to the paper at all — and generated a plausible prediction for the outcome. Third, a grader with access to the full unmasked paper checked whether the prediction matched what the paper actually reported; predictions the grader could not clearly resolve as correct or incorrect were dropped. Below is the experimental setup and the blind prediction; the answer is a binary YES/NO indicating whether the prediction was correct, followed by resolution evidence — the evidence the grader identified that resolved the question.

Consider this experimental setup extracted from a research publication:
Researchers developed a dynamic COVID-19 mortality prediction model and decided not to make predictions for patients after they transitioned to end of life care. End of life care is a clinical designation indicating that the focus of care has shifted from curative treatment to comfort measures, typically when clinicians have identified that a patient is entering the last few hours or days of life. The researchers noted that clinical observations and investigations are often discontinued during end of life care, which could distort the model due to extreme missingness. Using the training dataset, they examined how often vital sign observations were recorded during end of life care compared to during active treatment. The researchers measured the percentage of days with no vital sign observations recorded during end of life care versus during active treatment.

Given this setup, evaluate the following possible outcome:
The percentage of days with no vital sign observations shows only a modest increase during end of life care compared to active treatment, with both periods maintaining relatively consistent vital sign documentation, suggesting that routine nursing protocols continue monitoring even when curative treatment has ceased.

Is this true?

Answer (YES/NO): NO